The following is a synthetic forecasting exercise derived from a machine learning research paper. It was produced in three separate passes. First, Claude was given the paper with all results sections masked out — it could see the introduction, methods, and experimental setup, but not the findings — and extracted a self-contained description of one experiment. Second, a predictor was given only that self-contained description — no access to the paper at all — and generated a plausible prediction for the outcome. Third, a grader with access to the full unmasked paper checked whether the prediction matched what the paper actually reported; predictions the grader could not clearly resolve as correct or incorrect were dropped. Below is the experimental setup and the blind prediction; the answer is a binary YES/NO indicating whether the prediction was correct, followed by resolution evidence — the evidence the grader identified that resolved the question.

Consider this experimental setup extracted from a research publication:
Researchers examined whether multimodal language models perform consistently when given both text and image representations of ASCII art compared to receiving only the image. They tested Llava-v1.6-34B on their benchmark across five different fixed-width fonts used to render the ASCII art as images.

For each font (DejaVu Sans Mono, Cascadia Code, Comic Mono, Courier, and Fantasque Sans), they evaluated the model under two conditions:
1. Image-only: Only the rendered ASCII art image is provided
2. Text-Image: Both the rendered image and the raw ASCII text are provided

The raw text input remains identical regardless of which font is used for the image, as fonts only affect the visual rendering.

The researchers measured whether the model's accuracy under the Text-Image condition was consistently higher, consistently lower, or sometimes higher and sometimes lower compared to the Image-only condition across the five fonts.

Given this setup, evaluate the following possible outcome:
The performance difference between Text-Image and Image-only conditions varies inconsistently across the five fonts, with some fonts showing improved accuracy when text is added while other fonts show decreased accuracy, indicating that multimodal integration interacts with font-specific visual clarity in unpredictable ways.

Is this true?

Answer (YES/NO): NO